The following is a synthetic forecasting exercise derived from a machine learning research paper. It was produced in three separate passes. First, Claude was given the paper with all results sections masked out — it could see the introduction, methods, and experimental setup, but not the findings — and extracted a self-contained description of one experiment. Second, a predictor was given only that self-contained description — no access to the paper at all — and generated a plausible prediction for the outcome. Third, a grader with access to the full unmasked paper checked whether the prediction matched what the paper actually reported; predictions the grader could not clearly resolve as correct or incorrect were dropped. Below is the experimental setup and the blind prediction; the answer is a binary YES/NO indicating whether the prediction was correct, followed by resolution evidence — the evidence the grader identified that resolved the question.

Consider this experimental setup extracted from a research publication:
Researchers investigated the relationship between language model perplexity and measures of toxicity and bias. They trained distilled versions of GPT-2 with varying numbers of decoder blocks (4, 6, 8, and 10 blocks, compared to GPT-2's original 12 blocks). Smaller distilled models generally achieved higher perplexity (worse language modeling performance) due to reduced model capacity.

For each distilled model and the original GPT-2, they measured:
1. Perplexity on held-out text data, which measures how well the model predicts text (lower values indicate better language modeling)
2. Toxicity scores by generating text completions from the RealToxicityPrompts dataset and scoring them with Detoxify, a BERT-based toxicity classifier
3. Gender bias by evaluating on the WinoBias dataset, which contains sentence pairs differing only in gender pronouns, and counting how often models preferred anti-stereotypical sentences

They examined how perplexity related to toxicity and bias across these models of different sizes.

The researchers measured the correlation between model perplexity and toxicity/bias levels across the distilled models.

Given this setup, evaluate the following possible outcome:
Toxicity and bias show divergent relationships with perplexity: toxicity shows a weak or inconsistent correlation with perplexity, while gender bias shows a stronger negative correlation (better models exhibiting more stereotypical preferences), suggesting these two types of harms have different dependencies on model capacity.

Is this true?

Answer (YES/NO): NO